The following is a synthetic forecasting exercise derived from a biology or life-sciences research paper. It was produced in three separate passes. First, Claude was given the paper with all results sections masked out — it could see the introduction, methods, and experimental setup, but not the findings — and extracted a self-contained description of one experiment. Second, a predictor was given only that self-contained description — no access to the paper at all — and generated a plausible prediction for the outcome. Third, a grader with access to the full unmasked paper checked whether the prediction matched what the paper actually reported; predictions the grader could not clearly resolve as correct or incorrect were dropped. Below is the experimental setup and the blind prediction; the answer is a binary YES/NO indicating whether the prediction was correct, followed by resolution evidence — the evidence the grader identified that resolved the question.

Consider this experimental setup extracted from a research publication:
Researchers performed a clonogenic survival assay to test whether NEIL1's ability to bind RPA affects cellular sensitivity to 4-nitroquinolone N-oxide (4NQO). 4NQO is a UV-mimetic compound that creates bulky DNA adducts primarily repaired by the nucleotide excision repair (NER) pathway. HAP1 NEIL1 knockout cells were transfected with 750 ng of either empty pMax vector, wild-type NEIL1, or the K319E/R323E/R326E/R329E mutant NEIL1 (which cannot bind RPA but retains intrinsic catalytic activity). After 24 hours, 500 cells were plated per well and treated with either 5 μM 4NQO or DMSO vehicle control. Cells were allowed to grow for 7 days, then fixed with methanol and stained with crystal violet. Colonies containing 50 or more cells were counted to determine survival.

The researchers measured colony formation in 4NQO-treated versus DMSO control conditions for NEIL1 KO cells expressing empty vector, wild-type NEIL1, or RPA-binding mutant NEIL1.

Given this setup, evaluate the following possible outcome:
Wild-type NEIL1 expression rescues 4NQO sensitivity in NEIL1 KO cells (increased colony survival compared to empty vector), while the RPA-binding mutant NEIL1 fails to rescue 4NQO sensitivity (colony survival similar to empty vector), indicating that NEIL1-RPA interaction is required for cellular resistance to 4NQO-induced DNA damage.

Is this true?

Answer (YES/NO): YES